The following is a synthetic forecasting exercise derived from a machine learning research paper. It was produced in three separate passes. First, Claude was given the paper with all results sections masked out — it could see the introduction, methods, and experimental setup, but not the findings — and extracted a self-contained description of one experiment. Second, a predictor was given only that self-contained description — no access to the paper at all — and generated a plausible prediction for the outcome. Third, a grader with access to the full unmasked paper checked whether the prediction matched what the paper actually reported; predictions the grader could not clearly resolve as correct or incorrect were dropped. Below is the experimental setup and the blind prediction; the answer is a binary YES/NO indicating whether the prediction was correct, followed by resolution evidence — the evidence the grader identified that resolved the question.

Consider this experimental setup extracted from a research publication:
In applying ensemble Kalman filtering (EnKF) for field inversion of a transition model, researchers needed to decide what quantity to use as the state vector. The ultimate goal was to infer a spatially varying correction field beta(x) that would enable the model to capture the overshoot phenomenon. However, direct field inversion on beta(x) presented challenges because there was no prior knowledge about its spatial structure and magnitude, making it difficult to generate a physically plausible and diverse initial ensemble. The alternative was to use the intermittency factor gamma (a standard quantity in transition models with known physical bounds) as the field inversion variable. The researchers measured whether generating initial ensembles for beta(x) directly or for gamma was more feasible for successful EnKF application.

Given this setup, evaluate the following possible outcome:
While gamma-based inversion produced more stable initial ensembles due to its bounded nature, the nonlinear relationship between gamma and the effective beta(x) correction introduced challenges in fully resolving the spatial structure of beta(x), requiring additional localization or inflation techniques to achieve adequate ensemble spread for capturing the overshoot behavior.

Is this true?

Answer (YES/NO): NO